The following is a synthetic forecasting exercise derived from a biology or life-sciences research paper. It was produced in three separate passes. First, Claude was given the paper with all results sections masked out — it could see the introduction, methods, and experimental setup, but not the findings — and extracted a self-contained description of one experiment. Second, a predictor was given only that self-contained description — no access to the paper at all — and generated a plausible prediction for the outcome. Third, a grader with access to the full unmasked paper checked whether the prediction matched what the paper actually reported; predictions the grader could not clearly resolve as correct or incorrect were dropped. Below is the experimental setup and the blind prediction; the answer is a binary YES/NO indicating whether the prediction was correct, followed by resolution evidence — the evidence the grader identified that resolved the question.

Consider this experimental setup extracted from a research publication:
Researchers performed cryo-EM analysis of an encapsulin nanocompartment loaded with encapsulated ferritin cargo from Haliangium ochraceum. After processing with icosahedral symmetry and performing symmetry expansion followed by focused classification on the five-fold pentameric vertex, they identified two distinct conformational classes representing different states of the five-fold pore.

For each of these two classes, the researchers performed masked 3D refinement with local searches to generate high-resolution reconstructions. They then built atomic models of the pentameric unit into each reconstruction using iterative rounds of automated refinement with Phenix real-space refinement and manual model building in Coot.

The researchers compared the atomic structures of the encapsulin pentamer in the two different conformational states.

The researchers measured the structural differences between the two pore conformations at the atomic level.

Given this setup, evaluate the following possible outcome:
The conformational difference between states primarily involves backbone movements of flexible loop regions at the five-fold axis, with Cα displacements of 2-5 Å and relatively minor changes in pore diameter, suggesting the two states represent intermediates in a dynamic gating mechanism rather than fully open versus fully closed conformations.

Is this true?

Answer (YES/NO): NO